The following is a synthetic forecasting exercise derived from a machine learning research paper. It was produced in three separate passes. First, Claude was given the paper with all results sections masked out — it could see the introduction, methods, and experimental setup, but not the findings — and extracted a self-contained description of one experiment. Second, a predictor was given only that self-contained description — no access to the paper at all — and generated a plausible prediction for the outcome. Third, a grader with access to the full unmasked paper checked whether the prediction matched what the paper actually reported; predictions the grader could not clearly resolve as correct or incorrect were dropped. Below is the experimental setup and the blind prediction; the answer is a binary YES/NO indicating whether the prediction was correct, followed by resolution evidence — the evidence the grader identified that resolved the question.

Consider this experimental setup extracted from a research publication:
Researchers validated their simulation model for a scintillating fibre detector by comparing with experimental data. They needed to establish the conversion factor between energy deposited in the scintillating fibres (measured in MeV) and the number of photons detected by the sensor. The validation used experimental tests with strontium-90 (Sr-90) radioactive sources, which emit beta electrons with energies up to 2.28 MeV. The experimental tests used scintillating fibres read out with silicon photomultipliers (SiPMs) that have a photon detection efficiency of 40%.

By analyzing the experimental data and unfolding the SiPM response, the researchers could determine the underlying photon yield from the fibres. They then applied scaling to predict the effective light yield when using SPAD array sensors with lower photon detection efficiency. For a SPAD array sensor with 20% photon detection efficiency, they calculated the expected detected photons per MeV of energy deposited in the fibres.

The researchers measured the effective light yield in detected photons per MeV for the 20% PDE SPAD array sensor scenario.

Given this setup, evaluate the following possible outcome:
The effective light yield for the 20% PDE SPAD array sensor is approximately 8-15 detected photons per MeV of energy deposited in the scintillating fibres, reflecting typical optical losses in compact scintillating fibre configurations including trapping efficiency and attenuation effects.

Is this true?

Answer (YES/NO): NO